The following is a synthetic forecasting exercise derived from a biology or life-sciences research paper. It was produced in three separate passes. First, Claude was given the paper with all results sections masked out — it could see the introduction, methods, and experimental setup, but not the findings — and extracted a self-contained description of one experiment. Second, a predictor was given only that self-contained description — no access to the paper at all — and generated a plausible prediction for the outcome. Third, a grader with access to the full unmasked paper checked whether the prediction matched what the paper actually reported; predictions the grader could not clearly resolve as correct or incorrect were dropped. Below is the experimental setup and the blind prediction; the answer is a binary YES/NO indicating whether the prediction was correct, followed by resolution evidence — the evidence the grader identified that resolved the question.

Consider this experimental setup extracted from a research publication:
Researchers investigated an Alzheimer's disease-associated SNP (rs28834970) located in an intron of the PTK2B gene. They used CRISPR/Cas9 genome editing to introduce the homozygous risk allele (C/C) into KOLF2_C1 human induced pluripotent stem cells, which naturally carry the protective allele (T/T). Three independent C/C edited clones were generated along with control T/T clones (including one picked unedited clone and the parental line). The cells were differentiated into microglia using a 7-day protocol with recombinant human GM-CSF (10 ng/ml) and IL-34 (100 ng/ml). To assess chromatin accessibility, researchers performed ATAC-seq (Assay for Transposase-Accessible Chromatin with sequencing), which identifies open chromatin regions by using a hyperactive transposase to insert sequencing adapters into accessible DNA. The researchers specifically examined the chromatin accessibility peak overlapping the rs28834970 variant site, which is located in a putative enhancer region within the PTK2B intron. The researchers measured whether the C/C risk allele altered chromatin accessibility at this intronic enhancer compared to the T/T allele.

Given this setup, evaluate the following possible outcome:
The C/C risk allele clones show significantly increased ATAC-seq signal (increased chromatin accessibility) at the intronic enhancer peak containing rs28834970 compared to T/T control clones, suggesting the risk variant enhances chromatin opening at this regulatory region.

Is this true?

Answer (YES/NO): YES